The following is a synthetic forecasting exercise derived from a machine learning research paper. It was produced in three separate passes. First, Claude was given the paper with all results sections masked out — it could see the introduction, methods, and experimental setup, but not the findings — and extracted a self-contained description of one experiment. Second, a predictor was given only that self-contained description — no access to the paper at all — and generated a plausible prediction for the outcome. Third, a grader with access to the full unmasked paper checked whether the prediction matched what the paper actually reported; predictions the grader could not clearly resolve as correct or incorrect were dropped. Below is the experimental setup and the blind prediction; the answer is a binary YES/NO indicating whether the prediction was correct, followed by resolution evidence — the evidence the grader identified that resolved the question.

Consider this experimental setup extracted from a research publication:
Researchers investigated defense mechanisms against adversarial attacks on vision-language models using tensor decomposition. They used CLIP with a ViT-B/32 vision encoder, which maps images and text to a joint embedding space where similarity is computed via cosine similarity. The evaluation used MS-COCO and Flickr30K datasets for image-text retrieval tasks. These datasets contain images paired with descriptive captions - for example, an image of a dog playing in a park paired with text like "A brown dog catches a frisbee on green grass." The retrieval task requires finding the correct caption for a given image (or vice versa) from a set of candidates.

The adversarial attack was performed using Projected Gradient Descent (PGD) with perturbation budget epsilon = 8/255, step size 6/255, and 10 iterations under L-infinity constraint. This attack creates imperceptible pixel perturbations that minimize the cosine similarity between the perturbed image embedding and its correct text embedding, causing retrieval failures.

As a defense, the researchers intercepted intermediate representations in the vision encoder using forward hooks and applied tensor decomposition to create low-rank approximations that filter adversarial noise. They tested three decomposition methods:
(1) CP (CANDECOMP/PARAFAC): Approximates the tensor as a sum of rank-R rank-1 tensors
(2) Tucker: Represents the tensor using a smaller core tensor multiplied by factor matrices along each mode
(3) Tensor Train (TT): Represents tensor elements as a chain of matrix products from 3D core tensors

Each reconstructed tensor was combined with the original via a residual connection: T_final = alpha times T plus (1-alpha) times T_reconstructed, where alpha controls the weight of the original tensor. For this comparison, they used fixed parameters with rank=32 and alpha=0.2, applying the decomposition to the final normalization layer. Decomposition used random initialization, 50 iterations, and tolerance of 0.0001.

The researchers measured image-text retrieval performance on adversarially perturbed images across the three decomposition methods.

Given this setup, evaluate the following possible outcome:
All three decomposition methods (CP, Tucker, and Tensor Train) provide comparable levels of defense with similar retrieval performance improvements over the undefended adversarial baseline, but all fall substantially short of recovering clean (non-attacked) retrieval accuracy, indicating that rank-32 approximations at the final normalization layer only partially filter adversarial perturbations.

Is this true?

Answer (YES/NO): NO